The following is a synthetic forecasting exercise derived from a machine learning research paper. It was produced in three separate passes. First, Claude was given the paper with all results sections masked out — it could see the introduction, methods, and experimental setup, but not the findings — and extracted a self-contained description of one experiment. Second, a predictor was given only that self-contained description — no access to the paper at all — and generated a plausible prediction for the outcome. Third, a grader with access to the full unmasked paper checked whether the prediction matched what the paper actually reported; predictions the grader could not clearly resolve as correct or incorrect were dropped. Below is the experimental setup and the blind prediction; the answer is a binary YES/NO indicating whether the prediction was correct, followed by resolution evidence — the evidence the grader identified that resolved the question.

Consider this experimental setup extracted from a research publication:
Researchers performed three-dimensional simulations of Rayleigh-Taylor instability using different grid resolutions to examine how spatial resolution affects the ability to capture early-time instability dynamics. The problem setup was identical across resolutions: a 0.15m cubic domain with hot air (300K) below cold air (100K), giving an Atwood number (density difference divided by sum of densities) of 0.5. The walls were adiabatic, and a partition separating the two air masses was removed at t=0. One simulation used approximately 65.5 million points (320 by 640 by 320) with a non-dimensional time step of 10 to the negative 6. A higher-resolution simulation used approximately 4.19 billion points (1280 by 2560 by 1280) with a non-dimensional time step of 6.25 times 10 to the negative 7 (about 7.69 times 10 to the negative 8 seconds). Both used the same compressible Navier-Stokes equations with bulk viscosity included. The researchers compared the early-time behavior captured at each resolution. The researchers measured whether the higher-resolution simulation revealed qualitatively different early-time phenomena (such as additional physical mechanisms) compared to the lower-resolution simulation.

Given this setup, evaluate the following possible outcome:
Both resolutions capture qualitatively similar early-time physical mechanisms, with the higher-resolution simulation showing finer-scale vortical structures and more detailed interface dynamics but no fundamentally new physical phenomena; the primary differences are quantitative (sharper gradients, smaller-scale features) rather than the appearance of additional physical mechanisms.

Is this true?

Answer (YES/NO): NO